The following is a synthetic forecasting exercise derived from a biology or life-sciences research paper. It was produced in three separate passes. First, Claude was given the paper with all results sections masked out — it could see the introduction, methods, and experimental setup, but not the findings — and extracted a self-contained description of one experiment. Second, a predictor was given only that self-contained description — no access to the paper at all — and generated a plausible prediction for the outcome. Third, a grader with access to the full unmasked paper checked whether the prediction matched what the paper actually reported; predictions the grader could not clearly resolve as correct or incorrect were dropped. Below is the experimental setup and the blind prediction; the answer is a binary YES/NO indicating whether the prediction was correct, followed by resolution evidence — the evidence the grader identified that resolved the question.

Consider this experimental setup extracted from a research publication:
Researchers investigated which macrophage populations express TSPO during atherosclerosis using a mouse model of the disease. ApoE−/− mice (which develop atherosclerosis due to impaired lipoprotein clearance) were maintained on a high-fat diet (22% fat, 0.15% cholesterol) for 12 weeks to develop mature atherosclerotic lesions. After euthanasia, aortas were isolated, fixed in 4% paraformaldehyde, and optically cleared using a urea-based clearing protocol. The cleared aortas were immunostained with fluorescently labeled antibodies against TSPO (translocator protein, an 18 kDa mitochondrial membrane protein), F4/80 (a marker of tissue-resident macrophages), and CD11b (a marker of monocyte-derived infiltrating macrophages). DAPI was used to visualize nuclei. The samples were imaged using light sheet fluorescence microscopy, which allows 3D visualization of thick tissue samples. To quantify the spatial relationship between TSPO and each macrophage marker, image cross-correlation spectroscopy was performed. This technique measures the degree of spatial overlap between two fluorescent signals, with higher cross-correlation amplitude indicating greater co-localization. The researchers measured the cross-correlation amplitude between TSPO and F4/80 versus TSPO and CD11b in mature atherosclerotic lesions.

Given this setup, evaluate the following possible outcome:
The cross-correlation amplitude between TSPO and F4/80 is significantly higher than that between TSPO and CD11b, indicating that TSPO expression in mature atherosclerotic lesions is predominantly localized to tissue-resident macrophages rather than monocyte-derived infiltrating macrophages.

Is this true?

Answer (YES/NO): NO